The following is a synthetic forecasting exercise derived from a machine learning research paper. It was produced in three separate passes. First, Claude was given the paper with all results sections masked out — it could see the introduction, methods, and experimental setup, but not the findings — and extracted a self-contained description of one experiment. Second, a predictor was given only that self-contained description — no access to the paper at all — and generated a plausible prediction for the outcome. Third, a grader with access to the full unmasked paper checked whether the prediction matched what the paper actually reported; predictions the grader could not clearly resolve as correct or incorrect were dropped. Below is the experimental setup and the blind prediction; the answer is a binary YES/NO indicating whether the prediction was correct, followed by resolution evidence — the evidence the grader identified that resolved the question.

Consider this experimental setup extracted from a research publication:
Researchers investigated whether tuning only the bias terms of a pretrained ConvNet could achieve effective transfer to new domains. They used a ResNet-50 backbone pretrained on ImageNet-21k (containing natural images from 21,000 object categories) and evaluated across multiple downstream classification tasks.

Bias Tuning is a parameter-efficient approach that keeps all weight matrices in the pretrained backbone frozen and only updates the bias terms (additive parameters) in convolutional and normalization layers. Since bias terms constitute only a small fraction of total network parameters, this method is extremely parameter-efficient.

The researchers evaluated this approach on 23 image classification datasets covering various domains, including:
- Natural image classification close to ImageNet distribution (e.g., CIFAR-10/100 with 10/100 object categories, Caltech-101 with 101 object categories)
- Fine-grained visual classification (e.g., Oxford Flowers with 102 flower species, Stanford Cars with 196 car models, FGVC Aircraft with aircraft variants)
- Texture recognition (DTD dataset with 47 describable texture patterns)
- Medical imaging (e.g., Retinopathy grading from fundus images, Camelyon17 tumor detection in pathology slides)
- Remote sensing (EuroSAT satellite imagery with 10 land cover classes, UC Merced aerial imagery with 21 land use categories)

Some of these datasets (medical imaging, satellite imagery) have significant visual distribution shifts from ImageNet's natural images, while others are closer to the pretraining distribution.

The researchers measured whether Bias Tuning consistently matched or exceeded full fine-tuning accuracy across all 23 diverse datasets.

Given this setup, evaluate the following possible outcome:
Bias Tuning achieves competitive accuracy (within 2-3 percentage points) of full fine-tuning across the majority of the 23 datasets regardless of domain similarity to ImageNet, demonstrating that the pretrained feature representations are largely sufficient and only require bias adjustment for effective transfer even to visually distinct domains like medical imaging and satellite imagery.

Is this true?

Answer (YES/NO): NO